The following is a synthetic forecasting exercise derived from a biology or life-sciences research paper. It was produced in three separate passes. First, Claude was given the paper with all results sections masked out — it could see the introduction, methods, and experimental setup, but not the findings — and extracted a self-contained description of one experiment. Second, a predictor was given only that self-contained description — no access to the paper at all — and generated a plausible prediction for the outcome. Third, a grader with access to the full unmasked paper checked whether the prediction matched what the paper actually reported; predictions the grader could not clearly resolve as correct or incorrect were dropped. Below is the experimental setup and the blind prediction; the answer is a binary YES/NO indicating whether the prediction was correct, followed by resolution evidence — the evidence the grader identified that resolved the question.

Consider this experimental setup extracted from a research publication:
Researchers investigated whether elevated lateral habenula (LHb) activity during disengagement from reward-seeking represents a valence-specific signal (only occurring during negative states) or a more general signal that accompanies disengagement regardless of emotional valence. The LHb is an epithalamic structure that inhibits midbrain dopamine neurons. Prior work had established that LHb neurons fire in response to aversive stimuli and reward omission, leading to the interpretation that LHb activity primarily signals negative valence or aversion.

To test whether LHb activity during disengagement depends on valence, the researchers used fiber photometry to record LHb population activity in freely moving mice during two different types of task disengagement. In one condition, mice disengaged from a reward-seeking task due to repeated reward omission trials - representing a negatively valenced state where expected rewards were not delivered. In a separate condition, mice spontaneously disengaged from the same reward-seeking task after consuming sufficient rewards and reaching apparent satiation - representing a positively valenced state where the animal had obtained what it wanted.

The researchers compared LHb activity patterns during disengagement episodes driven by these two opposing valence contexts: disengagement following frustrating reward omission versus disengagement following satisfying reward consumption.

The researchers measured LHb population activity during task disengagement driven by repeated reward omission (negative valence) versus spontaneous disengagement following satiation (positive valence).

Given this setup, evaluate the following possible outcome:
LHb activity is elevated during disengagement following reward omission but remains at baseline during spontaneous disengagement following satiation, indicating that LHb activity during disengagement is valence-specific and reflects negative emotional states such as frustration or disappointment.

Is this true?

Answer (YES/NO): NO